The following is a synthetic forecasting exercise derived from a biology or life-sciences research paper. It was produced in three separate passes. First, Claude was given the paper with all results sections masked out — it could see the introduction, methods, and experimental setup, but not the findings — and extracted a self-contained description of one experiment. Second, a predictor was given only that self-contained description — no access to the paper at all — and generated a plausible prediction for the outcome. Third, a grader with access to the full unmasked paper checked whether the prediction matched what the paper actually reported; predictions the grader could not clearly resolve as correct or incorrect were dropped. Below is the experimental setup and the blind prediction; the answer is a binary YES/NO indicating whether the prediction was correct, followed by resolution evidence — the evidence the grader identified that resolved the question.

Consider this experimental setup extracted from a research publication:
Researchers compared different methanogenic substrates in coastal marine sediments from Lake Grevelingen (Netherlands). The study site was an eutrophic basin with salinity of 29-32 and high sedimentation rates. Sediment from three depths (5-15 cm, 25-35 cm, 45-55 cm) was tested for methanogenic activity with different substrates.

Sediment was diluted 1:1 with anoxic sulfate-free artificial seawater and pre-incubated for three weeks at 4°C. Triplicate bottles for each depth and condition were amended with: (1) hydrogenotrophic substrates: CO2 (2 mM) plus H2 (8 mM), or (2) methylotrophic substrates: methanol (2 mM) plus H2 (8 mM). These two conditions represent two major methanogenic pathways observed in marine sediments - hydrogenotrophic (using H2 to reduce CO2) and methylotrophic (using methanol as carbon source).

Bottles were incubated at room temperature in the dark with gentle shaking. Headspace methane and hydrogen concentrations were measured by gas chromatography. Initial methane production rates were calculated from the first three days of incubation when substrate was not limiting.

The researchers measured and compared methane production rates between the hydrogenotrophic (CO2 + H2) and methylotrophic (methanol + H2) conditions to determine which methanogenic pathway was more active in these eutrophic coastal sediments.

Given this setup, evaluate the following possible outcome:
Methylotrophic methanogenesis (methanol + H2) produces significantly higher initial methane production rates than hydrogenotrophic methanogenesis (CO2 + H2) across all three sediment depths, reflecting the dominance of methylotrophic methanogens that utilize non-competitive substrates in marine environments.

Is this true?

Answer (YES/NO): NO